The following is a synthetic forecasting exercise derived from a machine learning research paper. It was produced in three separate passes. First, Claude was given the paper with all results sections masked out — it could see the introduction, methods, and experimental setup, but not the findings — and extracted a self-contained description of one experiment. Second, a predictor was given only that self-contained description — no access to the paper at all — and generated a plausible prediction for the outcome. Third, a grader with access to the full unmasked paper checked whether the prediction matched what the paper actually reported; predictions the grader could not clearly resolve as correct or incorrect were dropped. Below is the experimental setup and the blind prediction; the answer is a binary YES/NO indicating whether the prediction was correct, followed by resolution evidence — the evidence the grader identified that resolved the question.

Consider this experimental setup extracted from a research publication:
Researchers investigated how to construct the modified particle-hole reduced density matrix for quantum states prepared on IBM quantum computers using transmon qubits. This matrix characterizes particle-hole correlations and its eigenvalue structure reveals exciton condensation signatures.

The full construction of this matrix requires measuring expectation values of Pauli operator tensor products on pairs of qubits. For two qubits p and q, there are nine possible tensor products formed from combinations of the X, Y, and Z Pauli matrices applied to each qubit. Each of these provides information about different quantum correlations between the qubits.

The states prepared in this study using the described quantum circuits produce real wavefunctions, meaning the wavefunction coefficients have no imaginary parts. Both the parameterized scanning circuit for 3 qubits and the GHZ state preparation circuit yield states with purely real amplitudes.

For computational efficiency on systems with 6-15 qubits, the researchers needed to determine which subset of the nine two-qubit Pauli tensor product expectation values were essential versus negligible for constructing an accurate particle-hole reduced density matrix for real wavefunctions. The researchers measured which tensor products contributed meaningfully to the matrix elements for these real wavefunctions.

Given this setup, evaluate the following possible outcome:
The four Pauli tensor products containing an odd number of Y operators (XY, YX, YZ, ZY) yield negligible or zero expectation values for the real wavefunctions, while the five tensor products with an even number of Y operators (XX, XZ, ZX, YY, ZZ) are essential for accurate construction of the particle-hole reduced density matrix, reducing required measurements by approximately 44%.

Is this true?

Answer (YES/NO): YES